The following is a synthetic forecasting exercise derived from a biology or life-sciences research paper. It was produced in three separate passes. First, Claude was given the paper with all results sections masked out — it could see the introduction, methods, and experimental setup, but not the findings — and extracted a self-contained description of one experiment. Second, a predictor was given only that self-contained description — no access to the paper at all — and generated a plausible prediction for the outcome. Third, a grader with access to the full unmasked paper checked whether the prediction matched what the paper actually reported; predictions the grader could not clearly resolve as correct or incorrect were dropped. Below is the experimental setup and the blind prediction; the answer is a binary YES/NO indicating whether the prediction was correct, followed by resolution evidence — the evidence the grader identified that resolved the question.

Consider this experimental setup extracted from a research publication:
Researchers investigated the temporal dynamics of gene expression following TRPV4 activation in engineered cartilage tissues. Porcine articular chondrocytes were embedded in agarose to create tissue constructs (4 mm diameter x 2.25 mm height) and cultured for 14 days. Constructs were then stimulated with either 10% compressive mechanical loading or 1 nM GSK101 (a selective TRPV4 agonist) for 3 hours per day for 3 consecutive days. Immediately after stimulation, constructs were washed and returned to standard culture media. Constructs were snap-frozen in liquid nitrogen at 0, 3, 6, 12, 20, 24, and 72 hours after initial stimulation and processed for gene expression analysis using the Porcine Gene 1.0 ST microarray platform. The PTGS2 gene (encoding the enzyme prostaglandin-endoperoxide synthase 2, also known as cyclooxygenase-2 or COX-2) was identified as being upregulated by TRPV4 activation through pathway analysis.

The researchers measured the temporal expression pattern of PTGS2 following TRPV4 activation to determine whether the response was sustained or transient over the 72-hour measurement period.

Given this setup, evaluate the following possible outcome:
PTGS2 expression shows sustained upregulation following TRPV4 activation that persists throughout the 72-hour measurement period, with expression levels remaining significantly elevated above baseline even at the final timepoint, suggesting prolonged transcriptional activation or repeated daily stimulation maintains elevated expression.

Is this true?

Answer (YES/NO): NO